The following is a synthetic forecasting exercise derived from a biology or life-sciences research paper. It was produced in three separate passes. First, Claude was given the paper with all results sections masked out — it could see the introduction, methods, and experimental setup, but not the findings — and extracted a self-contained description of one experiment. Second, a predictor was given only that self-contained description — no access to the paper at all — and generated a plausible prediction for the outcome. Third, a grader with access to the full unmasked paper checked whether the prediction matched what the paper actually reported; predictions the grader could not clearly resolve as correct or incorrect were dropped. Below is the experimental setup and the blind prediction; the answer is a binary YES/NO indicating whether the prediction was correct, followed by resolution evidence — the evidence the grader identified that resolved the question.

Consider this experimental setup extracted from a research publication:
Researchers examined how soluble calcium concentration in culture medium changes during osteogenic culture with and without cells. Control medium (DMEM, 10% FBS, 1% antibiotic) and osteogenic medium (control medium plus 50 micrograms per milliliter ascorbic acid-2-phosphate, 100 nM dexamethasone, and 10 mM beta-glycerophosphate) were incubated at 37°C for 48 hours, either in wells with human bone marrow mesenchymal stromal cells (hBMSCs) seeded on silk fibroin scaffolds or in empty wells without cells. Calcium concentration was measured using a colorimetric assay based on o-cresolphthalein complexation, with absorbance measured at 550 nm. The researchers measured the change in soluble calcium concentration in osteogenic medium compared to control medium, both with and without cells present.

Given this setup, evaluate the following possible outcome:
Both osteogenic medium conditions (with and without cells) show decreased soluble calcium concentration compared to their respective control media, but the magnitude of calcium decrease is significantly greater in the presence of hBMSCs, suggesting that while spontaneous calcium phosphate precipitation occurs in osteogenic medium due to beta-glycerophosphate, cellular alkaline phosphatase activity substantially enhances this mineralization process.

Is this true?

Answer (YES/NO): YES